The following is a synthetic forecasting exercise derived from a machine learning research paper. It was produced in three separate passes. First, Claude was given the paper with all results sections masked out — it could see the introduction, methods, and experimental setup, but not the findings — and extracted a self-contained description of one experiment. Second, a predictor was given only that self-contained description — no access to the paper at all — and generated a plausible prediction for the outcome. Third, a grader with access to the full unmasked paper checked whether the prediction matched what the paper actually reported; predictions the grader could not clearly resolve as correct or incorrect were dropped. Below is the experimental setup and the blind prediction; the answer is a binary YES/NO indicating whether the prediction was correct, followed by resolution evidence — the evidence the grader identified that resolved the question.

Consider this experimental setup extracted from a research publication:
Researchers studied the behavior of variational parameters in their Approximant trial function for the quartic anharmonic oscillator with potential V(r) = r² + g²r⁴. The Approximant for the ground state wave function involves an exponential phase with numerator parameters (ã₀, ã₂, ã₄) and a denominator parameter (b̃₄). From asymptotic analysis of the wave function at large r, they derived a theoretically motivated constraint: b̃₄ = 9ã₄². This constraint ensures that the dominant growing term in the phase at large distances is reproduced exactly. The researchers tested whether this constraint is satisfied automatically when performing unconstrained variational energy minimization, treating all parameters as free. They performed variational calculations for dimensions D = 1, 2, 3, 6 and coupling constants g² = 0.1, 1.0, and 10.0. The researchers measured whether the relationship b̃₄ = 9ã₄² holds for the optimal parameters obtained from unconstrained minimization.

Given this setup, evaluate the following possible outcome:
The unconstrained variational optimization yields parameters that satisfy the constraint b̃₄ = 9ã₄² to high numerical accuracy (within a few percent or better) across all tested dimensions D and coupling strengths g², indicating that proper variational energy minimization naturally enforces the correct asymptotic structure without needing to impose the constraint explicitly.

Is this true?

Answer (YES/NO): YES